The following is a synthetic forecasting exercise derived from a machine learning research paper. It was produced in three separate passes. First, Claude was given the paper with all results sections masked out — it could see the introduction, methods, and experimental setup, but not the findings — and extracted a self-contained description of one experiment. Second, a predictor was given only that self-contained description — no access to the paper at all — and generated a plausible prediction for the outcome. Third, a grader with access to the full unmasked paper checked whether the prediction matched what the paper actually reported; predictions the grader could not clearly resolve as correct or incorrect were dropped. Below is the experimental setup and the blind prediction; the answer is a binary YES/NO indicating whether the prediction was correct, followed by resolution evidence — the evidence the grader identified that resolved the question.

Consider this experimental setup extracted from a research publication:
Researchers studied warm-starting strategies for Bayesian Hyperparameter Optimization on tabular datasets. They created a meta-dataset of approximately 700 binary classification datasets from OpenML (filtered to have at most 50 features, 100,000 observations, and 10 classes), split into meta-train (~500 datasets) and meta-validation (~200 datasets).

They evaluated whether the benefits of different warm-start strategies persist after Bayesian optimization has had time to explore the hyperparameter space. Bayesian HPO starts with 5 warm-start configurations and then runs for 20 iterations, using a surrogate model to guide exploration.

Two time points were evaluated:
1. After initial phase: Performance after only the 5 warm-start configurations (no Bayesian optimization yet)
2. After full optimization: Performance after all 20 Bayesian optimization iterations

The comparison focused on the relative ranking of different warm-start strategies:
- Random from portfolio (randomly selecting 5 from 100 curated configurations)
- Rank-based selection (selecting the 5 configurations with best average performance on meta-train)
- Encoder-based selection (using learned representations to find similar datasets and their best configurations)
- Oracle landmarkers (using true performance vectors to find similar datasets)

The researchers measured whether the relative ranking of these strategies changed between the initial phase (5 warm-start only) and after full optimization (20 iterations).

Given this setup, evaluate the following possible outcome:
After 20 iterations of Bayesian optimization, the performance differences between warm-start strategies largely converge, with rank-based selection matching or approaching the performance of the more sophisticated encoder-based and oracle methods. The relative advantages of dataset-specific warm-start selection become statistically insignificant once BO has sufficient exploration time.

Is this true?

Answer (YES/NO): YES